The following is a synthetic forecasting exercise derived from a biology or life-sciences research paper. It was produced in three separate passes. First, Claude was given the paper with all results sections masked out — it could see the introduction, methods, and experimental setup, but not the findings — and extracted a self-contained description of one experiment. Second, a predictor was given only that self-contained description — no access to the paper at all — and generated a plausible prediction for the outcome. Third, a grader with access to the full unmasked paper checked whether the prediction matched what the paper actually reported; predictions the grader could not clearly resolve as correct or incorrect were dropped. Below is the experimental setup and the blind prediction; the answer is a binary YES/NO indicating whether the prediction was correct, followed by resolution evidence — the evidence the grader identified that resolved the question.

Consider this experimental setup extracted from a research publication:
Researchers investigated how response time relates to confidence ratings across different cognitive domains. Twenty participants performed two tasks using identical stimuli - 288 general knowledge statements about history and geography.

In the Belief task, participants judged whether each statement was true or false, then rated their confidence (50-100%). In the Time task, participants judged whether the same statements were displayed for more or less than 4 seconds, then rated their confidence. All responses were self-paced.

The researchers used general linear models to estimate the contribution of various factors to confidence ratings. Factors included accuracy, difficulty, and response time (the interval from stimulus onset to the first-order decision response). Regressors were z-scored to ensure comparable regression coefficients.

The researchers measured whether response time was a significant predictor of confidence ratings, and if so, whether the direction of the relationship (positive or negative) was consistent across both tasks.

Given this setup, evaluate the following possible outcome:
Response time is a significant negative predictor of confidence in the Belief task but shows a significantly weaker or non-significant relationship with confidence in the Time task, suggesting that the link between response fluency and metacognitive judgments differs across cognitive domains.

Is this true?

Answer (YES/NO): NO